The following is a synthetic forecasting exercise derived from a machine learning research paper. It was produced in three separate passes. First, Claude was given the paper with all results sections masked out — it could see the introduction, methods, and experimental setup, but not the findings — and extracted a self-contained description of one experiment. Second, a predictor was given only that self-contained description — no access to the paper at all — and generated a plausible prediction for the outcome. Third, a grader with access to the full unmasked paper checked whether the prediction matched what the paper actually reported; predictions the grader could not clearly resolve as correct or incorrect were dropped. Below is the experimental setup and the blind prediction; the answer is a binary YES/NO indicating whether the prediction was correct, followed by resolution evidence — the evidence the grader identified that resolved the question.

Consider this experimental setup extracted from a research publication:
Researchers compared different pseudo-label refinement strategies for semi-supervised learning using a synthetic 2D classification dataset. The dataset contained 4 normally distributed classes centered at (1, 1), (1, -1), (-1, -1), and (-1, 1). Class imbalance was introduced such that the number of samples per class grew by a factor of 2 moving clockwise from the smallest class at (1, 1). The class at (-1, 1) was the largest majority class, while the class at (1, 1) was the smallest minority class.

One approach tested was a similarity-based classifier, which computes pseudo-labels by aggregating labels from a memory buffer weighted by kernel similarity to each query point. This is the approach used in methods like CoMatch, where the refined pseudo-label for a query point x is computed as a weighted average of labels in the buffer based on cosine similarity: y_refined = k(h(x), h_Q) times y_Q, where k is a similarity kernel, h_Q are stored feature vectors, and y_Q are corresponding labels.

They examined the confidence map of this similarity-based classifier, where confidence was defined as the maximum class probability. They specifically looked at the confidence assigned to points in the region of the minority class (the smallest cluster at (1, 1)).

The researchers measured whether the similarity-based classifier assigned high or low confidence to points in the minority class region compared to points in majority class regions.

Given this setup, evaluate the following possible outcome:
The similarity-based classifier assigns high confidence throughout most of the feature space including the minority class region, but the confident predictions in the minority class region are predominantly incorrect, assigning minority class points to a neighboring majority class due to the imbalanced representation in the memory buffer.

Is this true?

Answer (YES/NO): NO